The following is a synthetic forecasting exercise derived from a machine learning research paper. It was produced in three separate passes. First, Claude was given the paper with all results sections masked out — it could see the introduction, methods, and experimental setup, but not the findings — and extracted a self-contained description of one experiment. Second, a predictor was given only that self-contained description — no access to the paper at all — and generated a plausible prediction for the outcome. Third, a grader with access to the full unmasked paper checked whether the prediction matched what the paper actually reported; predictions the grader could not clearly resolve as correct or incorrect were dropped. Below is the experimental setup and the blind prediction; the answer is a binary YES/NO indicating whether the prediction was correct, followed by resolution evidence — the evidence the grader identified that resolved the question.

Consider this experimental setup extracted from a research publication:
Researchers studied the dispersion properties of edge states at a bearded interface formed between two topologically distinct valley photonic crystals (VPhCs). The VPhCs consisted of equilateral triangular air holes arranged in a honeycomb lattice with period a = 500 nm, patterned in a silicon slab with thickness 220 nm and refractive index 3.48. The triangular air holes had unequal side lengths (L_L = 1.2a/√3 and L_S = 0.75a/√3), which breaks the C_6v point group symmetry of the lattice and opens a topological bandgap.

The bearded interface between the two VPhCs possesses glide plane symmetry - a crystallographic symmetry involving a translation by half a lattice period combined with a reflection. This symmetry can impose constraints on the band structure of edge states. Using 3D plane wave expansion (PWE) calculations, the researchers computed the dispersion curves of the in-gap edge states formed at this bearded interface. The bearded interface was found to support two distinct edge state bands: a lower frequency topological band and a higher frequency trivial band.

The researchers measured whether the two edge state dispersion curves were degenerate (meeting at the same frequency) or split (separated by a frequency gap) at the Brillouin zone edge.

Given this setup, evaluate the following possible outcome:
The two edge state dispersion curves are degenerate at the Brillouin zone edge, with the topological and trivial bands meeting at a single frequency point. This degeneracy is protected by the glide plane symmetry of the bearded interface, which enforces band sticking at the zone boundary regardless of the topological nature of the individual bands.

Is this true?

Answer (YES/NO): YES